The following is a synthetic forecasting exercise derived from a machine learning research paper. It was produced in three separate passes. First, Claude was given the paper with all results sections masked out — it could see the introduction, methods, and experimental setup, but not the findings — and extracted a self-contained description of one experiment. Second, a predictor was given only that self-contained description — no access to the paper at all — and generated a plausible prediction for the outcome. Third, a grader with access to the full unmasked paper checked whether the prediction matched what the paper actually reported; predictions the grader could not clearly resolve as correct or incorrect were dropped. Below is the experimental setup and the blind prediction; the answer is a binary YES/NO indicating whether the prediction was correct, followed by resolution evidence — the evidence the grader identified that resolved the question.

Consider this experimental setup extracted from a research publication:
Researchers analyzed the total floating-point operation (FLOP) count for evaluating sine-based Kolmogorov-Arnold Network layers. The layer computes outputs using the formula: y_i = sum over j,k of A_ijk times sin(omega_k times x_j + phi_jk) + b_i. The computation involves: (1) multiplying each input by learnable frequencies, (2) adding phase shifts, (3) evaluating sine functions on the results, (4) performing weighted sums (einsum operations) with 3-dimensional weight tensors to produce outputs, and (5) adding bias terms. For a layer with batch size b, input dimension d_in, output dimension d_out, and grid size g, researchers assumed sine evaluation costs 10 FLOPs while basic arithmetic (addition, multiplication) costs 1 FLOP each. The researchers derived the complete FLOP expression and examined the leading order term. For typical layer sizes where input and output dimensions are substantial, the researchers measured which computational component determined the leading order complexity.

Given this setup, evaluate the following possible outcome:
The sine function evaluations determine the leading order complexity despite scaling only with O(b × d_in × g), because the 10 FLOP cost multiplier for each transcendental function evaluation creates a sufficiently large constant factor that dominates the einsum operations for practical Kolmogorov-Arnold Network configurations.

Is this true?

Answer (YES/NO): NO